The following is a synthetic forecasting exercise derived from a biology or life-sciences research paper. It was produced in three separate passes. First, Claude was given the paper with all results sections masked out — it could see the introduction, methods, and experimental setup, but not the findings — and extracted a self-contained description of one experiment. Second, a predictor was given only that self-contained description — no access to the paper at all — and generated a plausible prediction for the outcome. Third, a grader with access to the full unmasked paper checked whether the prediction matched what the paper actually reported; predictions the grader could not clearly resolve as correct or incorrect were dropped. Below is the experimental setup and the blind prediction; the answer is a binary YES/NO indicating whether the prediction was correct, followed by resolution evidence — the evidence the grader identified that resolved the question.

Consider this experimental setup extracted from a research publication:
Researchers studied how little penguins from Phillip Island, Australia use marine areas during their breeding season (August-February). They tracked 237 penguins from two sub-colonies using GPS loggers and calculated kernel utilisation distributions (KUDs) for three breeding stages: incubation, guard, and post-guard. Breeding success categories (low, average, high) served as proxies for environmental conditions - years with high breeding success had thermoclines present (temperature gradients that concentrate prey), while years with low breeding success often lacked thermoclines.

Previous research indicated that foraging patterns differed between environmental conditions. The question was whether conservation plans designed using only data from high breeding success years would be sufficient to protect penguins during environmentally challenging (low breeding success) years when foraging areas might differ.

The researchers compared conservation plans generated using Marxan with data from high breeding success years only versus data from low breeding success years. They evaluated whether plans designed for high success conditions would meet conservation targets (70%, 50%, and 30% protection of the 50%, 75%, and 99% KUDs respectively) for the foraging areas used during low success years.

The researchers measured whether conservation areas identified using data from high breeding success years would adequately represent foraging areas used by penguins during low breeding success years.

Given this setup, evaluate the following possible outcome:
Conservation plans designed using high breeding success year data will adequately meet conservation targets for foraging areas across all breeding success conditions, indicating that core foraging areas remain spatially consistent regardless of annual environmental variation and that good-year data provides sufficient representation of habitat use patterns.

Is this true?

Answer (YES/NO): NO